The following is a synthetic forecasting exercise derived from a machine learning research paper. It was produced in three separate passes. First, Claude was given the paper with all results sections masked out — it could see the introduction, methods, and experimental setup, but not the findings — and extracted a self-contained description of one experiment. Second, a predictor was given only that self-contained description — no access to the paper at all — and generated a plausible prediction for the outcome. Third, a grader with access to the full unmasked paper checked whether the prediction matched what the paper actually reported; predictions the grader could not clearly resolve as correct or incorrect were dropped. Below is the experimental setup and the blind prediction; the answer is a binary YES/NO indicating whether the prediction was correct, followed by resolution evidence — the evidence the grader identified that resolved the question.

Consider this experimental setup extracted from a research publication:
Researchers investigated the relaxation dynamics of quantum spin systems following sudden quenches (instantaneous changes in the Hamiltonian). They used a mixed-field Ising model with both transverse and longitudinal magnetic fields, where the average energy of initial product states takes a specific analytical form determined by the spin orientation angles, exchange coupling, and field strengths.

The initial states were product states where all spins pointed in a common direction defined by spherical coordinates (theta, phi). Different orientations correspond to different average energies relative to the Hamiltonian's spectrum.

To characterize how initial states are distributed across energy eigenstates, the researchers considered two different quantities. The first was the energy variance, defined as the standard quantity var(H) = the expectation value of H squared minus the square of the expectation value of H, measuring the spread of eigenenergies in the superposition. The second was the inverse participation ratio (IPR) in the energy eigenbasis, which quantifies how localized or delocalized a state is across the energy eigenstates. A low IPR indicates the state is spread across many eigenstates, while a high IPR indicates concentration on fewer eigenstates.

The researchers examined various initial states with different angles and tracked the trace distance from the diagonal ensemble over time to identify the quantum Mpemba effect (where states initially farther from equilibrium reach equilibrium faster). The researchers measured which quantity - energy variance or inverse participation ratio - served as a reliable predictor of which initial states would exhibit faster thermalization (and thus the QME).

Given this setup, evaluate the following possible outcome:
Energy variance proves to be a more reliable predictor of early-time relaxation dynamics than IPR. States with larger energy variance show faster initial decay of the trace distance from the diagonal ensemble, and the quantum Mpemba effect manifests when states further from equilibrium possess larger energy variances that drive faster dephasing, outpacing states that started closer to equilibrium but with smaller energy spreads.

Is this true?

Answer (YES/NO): NO